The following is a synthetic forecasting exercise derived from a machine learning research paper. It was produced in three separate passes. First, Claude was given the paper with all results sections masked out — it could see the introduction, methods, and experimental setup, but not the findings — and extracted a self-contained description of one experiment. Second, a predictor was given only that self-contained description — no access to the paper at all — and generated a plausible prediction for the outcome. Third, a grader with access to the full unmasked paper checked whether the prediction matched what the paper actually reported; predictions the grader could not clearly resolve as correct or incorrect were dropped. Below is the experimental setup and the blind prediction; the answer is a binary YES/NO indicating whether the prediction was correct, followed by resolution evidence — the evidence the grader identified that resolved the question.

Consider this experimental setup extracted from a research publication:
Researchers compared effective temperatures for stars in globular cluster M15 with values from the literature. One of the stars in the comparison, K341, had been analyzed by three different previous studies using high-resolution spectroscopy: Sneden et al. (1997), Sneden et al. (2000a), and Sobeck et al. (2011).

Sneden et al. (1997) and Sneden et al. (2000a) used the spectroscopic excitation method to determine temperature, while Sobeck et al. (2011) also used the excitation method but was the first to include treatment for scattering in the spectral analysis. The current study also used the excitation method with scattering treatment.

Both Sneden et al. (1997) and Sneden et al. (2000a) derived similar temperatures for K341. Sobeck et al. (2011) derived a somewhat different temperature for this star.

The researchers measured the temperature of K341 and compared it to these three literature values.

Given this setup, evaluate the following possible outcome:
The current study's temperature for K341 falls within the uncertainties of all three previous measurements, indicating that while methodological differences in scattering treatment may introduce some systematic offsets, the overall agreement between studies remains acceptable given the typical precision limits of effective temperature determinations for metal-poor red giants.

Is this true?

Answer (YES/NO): NO